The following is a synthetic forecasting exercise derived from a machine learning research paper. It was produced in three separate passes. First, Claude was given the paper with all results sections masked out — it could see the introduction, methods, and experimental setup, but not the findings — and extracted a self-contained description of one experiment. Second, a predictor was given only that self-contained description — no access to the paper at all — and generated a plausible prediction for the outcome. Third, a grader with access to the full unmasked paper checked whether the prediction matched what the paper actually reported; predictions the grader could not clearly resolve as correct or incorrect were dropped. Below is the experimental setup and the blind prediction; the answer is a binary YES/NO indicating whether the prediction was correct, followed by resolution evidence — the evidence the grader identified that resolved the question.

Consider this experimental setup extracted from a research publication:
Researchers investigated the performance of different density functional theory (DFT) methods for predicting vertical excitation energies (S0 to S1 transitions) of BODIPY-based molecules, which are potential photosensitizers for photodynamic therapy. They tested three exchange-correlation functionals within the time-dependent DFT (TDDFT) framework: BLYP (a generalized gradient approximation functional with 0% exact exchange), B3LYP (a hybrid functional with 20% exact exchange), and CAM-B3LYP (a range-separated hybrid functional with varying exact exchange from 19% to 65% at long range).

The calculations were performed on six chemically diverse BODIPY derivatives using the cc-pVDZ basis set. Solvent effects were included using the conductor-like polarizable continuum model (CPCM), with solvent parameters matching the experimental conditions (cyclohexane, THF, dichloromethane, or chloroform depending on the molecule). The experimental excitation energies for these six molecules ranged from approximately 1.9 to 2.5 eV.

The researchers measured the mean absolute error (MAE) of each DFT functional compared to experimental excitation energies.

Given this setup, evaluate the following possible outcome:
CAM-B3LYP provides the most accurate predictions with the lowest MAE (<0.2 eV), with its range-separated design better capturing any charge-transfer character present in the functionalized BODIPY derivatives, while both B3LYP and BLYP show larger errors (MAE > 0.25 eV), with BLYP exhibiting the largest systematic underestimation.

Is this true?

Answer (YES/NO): NO